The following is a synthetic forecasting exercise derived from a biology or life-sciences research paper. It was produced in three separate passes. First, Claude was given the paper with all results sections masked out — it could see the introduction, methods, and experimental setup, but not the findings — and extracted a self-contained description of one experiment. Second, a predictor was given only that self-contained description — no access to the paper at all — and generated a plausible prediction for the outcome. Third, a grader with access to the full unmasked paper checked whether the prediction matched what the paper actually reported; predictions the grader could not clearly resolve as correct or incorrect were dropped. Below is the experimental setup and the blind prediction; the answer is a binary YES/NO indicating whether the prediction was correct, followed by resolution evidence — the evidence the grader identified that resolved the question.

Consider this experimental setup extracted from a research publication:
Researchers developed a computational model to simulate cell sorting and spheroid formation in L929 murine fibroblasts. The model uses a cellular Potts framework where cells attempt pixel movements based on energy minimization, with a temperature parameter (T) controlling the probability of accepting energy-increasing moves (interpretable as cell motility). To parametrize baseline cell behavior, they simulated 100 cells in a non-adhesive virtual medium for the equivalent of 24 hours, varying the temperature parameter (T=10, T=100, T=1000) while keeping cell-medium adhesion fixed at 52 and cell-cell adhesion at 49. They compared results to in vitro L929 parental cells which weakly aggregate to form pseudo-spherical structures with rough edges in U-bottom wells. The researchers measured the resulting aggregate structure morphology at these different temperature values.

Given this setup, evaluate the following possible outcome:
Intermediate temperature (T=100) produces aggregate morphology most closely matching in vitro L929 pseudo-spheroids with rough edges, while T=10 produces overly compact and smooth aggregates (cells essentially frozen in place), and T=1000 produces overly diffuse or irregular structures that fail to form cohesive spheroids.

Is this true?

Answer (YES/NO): NO